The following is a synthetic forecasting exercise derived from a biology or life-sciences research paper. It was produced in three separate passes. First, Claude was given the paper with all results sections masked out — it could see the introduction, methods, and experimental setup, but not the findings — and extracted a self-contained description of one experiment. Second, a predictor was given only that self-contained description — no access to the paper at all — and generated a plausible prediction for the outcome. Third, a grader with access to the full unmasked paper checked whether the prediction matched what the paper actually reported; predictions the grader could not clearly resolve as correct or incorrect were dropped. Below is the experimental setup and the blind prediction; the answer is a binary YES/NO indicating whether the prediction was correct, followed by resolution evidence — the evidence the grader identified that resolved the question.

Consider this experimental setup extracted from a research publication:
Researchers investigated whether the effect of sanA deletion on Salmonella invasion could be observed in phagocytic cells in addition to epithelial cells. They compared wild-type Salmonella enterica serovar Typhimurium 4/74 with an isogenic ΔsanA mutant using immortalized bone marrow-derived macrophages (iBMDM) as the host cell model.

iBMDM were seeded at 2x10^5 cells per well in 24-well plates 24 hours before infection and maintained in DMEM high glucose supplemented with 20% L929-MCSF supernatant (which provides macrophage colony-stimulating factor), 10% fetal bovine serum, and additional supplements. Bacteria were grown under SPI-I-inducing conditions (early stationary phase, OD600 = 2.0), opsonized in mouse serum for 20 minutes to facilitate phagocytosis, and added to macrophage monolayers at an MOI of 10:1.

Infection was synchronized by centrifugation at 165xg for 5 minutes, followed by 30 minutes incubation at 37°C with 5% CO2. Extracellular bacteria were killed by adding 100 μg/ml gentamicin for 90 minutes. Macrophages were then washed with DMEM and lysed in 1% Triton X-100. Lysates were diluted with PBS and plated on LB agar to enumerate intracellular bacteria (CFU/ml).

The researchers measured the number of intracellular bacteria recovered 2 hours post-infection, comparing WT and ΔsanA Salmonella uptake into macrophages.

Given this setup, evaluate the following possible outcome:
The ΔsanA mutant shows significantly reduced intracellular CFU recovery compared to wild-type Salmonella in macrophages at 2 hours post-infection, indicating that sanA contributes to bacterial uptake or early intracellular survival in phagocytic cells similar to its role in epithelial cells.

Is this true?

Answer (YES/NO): NO